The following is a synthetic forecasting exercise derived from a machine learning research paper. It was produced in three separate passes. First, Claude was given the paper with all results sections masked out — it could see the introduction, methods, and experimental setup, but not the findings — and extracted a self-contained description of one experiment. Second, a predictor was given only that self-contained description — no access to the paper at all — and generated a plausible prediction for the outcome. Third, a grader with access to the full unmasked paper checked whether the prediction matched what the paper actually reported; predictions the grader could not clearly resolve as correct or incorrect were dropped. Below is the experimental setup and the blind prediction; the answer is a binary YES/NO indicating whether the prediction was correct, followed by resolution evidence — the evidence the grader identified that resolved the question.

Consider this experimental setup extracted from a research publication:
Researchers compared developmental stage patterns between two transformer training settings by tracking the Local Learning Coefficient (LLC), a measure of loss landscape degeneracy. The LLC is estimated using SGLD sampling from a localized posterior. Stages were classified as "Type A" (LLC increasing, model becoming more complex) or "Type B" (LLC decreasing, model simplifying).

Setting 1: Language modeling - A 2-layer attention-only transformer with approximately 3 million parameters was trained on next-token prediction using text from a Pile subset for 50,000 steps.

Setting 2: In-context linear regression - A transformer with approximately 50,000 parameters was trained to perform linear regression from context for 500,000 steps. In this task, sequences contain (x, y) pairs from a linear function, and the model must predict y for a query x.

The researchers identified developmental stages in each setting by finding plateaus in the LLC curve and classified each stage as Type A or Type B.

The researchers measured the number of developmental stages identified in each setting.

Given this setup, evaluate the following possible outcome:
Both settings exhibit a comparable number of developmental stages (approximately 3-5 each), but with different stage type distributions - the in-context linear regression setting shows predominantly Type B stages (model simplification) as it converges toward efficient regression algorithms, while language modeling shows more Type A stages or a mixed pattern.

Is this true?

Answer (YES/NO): NO